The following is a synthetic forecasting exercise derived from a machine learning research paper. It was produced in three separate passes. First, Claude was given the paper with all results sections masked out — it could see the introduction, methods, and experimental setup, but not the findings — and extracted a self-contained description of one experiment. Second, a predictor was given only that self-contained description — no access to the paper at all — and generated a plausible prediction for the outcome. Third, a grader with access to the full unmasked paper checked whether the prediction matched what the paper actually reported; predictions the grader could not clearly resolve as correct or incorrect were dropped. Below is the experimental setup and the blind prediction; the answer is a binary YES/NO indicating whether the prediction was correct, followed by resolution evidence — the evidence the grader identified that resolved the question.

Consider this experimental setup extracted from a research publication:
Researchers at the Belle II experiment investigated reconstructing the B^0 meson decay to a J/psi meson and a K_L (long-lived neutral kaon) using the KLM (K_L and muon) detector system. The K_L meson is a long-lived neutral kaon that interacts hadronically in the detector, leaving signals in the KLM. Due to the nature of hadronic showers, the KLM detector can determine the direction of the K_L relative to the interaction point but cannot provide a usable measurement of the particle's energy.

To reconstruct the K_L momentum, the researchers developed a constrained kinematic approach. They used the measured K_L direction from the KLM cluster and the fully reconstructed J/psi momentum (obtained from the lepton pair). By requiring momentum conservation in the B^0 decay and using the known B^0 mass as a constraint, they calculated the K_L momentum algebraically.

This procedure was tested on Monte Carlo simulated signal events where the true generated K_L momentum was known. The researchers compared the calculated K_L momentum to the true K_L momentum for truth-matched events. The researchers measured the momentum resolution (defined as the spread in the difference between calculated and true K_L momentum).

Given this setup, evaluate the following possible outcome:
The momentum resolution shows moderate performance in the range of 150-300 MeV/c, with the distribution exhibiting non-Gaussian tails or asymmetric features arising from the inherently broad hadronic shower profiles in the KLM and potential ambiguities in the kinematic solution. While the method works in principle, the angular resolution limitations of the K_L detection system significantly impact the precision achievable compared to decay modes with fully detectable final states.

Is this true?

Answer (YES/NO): NO